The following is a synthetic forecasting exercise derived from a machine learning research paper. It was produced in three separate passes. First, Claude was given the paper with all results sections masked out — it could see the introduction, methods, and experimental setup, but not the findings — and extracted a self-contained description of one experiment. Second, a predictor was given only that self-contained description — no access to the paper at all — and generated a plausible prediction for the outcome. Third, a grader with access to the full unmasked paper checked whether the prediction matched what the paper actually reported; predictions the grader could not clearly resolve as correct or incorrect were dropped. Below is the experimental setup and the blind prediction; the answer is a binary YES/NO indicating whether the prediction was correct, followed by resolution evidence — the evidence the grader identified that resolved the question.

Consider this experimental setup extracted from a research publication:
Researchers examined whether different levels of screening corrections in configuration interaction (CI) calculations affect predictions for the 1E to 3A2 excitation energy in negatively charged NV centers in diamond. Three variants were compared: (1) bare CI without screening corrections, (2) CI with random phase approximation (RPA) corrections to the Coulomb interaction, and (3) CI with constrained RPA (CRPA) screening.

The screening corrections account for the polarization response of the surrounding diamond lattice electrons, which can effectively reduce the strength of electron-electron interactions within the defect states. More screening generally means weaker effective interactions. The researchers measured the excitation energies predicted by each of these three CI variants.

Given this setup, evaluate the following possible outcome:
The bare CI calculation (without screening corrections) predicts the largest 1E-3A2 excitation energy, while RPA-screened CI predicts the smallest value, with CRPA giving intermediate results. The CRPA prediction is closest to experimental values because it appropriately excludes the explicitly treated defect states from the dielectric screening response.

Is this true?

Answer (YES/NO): NO